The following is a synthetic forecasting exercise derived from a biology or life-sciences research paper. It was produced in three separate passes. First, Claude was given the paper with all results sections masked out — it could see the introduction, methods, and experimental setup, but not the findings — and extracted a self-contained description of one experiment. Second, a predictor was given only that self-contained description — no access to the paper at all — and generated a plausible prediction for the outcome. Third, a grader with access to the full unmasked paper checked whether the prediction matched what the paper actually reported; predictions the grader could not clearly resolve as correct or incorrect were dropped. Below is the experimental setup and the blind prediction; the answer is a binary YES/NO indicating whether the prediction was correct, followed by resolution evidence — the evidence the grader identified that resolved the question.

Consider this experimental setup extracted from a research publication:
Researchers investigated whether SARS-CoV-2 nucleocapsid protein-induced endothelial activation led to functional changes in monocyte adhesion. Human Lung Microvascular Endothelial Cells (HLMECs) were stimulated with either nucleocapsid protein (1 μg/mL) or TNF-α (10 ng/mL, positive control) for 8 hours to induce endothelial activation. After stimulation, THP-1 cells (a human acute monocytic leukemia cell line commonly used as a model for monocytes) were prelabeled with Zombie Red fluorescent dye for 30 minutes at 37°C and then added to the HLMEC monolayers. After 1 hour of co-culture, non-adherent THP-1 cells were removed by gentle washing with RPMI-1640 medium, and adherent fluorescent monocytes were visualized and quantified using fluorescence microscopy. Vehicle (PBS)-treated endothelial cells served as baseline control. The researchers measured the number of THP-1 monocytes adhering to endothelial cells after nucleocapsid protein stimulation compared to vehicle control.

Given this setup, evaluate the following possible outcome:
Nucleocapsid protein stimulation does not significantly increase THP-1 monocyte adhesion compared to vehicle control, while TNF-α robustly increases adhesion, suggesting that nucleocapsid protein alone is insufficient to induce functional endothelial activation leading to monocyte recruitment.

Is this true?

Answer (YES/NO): NO